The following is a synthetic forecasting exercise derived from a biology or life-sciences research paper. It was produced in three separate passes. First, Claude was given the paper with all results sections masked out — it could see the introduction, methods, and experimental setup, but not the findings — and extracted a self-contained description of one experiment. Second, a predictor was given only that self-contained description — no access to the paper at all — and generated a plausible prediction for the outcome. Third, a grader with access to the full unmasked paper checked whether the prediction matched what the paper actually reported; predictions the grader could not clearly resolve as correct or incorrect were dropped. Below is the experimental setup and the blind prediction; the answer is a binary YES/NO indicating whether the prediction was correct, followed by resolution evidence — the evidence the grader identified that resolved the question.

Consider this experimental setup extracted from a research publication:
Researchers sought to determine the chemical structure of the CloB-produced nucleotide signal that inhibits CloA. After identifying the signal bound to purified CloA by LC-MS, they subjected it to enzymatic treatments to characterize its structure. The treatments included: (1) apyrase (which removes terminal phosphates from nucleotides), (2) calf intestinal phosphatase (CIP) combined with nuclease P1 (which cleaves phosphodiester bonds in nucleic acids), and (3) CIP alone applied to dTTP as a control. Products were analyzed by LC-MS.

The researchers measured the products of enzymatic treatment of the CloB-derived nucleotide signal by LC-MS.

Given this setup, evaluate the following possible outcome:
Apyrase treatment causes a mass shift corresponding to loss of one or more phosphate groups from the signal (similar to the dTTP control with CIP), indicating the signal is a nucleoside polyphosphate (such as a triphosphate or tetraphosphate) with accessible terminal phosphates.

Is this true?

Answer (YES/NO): NO